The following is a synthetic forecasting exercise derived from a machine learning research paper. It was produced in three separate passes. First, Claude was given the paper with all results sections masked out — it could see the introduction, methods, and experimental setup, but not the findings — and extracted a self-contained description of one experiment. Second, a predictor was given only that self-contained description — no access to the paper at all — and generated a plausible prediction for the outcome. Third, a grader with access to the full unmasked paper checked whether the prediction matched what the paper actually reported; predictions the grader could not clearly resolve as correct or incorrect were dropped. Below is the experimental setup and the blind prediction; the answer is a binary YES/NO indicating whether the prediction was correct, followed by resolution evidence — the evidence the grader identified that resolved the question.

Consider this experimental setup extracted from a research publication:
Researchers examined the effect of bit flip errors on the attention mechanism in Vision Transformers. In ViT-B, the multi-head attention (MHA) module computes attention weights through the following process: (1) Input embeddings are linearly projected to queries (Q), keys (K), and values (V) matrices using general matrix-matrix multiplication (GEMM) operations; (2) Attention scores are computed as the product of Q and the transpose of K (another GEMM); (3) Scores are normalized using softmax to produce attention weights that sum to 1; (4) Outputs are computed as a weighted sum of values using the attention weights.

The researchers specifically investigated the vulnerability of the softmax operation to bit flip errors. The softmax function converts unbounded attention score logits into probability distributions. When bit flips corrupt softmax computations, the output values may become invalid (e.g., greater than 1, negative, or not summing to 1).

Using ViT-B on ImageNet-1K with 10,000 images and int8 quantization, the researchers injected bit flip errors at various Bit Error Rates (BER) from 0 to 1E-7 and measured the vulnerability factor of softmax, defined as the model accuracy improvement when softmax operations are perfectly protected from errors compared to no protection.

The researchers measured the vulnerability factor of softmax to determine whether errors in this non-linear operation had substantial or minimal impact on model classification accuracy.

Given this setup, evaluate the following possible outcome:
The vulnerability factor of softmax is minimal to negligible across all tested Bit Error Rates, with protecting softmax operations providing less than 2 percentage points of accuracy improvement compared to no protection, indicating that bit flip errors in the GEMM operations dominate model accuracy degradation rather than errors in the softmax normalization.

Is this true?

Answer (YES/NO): NO